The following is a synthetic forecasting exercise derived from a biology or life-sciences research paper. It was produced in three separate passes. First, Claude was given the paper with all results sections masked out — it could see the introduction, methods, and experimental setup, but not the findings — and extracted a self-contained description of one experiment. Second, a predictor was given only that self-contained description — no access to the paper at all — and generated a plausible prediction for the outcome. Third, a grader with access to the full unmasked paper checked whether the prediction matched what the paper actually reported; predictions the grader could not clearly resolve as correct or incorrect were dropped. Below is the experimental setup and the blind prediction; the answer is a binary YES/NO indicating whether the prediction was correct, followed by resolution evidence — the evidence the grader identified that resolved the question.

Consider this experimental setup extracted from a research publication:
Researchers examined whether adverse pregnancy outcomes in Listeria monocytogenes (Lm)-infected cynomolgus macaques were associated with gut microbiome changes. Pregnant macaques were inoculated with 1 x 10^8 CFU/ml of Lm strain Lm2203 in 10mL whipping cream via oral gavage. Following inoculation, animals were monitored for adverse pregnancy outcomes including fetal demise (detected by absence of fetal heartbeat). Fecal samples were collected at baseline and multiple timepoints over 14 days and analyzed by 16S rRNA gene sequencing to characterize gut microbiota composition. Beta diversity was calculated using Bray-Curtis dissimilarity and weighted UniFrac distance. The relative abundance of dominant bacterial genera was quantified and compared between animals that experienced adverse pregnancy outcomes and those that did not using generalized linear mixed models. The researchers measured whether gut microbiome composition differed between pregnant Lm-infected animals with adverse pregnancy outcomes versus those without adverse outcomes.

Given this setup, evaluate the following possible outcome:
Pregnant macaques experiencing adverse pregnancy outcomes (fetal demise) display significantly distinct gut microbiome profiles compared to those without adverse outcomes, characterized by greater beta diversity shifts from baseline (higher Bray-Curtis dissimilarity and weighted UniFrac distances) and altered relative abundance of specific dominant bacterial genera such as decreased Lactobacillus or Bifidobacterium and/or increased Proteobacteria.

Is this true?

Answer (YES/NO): NO